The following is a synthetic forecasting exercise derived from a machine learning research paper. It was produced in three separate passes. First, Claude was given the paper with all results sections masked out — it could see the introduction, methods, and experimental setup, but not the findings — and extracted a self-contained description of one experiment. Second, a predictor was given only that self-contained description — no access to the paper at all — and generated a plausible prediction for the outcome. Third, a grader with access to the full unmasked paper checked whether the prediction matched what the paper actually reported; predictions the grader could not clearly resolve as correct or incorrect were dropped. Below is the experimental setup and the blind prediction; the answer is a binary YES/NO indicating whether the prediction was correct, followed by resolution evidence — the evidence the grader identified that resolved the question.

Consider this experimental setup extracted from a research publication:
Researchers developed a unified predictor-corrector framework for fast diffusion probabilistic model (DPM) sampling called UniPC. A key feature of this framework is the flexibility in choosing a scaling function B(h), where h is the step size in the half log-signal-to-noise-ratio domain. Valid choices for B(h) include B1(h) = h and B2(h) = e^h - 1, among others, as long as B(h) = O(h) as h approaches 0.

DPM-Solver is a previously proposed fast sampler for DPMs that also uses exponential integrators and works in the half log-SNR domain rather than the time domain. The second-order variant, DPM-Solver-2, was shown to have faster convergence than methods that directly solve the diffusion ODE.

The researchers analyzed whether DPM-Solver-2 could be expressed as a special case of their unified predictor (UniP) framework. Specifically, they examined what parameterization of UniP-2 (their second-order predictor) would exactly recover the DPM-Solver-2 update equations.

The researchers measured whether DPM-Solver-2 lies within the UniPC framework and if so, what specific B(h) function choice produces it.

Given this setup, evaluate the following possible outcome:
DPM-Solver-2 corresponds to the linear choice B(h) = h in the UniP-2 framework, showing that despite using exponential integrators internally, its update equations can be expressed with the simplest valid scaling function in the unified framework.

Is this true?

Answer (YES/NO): NO